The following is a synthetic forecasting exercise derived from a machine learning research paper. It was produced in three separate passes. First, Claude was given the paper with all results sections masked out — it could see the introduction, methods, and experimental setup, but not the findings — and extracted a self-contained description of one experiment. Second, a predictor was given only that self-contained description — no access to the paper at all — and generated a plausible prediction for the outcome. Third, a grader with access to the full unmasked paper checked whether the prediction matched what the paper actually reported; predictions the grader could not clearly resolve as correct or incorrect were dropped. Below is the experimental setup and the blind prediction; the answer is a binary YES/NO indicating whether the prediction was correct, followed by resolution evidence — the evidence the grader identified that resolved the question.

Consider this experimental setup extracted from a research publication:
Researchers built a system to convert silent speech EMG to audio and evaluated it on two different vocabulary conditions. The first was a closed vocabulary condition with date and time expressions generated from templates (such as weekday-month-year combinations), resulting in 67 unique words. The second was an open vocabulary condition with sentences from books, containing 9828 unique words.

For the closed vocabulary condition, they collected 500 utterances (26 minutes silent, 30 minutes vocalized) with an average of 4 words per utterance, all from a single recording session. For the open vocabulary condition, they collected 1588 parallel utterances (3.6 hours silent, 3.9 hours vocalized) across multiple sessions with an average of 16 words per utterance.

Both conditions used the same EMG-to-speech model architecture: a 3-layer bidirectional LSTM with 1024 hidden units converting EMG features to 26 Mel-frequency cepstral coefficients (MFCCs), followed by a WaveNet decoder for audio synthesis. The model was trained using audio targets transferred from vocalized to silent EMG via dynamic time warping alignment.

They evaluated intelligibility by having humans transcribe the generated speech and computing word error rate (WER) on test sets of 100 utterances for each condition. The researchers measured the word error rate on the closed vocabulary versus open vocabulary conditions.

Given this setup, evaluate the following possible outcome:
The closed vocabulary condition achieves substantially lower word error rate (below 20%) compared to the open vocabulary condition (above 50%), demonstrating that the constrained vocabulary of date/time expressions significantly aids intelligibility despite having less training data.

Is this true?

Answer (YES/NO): YES